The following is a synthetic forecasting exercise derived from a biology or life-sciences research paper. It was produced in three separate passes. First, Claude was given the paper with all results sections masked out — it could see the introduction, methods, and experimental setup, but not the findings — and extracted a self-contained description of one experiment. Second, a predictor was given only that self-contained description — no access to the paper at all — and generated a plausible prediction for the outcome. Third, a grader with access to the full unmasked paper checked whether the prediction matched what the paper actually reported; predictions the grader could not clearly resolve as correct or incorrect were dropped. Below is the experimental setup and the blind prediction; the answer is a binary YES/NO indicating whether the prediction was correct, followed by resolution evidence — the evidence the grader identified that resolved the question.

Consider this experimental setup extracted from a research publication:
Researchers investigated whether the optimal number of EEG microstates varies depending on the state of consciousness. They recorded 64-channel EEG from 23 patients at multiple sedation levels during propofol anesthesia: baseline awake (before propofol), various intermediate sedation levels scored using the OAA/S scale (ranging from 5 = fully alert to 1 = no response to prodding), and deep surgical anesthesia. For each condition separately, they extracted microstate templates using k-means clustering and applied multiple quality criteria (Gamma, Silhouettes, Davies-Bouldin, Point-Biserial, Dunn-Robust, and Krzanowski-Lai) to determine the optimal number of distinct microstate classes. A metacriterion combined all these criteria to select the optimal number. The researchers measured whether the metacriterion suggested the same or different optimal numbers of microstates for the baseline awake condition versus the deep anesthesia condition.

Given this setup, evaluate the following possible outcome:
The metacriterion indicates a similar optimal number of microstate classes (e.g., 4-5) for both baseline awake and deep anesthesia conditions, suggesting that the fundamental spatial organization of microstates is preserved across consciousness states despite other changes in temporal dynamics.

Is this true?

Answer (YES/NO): YES